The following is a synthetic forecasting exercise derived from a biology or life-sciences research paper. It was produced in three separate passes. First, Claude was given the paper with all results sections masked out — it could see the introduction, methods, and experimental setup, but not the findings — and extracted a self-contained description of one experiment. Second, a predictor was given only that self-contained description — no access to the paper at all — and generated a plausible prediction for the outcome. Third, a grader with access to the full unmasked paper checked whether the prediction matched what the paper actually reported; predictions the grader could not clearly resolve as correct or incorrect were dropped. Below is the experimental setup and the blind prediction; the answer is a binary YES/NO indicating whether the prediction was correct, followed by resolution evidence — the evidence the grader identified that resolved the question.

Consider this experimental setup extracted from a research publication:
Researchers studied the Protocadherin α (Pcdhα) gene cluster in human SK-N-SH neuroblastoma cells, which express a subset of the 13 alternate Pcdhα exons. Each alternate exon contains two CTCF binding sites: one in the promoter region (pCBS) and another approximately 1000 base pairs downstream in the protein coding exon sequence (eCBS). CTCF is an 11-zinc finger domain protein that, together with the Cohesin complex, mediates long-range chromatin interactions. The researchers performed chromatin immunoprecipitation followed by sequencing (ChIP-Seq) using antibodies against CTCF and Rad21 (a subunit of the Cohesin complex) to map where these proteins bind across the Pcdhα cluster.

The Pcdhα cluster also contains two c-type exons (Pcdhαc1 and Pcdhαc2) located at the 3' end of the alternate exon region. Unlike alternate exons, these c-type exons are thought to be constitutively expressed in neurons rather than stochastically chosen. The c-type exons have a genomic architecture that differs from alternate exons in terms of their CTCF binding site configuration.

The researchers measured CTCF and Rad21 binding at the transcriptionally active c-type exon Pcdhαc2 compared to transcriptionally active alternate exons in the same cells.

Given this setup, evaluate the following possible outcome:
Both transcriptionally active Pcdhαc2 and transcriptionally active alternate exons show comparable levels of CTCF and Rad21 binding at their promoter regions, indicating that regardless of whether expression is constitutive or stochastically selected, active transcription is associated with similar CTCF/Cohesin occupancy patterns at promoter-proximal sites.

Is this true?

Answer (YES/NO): NO